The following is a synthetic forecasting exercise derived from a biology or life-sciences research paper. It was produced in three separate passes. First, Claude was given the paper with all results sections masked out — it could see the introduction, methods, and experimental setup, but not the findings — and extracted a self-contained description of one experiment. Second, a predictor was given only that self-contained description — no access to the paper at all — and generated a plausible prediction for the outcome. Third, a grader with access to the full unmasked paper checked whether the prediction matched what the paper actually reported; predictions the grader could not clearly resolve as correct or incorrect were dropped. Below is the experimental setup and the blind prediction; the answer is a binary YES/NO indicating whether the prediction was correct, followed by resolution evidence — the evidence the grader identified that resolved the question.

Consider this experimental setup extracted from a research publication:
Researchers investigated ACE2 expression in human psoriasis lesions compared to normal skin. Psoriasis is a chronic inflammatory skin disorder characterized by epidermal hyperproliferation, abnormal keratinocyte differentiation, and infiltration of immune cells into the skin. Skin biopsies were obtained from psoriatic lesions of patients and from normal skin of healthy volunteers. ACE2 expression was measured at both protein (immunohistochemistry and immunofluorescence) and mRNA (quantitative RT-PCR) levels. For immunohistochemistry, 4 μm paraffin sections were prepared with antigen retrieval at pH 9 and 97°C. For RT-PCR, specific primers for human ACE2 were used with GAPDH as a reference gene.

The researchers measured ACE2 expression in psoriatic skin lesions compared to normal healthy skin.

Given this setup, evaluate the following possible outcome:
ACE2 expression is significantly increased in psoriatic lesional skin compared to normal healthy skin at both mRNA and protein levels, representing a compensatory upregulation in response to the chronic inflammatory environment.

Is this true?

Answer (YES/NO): NO